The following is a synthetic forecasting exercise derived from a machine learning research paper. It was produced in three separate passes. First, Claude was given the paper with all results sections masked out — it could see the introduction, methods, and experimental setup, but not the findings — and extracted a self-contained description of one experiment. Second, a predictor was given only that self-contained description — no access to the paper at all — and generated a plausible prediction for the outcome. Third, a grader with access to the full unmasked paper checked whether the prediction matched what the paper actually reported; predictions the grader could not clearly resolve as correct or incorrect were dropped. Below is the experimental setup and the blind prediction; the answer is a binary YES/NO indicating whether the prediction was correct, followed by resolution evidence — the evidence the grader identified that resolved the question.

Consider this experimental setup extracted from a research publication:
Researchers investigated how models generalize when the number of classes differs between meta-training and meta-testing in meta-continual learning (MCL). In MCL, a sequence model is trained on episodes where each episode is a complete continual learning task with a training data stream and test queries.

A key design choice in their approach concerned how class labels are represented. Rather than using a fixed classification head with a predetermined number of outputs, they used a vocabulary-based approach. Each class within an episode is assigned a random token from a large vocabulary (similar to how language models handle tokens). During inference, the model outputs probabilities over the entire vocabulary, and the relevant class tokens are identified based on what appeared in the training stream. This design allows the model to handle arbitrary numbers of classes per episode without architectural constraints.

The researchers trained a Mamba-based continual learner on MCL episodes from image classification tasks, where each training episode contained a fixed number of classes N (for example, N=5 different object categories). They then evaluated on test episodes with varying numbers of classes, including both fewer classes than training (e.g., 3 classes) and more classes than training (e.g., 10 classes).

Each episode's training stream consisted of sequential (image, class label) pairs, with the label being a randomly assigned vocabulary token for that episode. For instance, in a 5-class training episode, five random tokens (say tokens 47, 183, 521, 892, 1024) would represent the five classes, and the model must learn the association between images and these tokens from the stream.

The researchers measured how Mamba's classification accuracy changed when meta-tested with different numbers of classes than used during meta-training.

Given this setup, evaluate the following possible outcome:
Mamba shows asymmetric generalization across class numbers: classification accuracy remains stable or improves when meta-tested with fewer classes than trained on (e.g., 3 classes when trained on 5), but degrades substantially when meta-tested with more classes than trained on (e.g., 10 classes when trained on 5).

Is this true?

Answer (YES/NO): NO